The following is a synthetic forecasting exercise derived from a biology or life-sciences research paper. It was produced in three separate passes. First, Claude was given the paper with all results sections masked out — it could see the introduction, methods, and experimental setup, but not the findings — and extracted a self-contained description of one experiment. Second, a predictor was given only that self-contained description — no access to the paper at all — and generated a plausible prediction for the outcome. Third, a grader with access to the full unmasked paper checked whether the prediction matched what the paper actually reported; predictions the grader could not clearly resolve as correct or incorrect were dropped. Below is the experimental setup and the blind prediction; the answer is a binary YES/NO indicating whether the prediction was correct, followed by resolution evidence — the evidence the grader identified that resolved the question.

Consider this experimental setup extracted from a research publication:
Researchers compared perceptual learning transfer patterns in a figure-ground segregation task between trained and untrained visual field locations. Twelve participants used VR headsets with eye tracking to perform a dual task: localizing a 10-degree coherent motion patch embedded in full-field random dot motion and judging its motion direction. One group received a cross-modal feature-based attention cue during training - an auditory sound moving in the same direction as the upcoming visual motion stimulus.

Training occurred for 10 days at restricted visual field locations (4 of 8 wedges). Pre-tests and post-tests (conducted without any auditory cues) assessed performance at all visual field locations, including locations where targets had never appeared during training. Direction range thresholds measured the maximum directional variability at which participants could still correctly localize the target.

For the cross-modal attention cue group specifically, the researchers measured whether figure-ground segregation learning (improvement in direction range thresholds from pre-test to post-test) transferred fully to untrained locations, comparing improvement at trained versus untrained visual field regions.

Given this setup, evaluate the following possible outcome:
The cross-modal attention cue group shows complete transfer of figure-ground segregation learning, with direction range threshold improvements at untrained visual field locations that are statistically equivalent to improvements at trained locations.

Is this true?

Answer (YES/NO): YES